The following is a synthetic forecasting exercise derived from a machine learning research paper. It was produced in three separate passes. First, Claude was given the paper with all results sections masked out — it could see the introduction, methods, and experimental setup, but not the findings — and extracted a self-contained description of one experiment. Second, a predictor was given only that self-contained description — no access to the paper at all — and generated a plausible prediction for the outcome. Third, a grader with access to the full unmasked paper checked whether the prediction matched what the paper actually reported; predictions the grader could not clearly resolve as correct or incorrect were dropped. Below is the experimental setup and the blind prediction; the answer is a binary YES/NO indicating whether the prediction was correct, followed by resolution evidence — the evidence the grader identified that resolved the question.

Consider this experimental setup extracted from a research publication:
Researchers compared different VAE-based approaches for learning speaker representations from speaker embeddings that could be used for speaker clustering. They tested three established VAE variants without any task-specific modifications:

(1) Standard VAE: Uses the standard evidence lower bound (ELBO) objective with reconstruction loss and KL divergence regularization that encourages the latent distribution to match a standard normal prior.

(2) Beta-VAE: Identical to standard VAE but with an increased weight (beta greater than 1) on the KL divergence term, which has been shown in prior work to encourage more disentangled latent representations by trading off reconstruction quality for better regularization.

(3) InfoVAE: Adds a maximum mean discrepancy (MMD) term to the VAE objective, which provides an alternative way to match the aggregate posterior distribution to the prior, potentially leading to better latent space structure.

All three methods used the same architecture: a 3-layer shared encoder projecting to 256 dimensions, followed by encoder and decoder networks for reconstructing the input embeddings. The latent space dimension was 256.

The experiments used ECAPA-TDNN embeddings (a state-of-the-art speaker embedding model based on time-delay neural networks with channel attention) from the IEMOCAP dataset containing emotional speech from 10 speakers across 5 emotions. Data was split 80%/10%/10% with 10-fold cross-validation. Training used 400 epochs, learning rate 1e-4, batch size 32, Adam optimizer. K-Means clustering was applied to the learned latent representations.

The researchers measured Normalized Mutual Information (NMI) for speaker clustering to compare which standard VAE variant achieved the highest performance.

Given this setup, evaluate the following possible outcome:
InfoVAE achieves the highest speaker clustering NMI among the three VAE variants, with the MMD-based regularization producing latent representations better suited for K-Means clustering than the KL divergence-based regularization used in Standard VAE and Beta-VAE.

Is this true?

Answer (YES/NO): NO